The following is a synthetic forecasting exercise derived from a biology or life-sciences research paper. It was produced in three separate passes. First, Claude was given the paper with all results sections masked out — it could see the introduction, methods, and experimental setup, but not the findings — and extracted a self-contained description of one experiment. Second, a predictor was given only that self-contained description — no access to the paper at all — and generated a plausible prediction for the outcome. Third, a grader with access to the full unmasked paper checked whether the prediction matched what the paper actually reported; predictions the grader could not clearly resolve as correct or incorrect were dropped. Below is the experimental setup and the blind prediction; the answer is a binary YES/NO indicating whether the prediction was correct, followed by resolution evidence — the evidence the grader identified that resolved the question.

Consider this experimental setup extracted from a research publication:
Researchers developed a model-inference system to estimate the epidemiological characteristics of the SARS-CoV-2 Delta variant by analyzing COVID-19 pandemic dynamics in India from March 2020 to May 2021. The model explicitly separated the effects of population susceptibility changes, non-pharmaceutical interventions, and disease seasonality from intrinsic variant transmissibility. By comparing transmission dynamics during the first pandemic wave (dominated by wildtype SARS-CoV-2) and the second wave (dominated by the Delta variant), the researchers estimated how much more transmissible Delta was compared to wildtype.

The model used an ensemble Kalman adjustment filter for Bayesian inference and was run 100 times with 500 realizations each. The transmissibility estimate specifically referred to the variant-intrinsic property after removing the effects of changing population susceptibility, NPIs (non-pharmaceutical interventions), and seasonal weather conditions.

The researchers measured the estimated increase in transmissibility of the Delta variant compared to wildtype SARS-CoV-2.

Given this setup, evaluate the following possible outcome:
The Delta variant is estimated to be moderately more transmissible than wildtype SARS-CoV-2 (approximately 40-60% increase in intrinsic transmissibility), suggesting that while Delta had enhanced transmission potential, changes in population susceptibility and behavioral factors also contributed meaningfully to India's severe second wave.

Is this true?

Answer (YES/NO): YES